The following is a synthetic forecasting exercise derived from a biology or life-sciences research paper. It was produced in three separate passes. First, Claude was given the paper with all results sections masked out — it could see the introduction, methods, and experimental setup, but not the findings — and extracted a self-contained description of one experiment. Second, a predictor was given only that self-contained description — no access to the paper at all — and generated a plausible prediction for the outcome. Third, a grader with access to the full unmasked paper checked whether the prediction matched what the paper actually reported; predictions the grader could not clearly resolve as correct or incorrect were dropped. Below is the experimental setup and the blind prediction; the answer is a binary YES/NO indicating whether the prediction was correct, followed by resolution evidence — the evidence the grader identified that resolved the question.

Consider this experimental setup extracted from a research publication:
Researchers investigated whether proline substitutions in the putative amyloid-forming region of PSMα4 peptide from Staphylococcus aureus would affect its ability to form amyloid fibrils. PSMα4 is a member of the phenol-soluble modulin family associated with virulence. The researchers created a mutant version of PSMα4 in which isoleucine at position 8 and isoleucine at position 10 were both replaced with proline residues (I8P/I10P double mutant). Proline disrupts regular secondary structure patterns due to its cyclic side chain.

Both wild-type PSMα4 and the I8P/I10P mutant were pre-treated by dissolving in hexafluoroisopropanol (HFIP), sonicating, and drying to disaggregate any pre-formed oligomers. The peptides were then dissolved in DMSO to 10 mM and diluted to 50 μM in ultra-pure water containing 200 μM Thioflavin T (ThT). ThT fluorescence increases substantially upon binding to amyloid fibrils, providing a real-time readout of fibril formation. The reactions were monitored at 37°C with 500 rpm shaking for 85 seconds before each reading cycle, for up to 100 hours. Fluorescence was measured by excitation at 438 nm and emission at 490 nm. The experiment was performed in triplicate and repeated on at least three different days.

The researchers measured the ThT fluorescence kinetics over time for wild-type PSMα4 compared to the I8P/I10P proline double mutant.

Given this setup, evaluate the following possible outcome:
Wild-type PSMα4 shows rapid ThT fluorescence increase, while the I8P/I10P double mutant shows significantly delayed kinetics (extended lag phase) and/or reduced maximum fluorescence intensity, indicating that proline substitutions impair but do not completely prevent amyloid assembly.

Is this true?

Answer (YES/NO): NO